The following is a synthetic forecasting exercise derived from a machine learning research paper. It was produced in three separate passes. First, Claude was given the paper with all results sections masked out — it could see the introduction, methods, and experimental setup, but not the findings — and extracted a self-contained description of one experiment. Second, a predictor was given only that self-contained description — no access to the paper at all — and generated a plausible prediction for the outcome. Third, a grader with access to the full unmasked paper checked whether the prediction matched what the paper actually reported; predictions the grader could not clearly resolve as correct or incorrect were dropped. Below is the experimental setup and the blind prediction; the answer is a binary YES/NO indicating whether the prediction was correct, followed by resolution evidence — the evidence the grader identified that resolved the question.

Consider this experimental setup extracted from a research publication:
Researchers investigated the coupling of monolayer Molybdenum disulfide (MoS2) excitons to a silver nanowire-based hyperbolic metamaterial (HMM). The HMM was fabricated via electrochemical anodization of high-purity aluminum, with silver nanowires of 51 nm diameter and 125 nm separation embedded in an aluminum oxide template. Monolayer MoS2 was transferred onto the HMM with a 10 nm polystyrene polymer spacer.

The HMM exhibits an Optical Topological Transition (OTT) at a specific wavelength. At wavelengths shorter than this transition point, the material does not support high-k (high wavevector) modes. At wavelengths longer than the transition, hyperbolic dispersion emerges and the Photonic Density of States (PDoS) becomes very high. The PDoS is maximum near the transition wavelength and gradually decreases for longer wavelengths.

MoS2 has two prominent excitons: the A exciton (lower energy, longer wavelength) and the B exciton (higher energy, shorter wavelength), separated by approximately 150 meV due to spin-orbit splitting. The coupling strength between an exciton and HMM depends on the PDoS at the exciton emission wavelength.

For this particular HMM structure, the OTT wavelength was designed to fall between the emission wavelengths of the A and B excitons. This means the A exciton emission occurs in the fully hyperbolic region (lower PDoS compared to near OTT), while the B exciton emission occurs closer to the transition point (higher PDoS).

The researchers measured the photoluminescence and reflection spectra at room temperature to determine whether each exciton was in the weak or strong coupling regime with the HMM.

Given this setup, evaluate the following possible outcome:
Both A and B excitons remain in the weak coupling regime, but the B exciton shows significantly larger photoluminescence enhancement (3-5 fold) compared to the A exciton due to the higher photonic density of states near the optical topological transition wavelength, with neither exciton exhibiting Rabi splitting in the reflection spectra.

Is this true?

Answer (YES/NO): NO